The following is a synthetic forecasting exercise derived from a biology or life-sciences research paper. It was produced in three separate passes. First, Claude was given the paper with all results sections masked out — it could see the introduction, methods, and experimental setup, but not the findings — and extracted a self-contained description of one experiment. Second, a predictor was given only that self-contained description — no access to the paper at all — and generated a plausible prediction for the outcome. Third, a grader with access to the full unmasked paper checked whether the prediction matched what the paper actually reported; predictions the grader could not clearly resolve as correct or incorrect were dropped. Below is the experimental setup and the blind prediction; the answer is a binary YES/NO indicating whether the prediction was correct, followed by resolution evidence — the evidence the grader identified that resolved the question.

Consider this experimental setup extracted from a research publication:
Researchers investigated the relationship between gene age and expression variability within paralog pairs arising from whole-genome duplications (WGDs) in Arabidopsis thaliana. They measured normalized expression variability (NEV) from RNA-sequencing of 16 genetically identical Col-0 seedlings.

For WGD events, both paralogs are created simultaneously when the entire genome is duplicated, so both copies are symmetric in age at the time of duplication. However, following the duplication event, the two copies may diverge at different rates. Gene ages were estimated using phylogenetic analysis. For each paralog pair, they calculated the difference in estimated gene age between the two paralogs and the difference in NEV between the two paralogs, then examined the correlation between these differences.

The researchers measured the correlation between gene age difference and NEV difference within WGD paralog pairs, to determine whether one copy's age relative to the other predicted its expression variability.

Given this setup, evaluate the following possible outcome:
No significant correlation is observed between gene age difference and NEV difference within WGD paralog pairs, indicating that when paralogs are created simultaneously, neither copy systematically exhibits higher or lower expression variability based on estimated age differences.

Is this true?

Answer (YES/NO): YES